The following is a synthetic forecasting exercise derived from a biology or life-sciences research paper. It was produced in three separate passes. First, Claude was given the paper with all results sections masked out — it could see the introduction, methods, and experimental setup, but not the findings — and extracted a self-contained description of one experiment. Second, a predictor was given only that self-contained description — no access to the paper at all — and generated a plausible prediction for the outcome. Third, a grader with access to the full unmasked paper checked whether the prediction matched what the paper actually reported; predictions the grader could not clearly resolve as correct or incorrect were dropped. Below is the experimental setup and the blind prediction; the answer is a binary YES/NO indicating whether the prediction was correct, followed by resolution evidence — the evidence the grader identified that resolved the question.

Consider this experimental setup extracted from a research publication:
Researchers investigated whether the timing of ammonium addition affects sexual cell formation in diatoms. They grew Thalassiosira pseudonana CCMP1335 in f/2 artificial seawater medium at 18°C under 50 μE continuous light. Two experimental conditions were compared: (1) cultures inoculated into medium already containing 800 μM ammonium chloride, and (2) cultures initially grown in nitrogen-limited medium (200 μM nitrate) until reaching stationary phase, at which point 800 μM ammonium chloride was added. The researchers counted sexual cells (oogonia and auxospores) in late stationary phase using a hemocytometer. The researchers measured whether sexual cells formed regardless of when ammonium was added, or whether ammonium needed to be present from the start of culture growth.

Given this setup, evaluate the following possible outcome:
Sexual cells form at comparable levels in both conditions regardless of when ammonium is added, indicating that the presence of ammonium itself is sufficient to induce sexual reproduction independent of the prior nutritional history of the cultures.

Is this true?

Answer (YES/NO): YES